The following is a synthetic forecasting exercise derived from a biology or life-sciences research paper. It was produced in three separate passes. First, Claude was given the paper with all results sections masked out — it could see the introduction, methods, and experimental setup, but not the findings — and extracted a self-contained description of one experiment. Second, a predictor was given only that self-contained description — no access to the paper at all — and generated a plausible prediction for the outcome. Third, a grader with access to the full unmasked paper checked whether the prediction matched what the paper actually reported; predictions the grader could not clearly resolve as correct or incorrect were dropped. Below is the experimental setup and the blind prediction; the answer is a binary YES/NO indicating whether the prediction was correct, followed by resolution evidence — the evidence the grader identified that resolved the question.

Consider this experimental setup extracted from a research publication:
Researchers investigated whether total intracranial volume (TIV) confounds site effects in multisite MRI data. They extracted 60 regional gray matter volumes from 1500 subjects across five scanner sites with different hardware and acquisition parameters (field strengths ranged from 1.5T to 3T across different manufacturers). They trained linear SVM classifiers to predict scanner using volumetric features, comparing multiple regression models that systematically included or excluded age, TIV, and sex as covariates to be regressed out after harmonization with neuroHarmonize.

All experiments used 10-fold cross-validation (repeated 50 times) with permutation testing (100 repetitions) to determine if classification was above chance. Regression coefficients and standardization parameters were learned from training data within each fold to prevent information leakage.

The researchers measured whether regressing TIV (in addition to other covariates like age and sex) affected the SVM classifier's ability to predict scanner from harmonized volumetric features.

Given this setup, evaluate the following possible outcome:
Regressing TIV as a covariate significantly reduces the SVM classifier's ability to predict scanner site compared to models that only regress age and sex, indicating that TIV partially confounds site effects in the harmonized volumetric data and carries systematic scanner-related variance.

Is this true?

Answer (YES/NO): YES